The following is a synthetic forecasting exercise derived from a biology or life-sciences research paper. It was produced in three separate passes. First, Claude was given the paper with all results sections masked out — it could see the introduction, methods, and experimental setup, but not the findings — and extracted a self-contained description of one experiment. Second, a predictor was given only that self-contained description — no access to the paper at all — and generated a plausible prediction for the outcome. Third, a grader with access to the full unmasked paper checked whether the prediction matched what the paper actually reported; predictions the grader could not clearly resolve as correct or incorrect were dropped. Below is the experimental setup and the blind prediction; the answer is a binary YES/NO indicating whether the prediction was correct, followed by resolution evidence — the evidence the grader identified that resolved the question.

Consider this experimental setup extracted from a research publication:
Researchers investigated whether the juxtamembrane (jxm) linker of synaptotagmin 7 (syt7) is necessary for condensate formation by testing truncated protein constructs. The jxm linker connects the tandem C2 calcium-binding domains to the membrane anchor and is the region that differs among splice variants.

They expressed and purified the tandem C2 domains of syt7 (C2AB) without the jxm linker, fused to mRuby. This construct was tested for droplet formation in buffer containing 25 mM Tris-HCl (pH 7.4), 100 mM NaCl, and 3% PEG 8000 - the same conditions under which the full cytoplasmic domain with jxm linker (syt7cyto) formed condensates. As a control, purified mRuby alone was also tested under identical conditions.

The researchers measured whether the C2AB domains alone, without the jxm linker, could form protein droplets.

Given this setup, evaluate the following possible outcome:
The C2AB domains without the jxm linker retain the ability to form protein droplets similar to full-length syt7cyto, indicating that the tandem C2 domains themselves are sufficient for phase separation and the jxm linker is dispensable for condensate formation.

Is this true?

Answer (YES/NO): NO